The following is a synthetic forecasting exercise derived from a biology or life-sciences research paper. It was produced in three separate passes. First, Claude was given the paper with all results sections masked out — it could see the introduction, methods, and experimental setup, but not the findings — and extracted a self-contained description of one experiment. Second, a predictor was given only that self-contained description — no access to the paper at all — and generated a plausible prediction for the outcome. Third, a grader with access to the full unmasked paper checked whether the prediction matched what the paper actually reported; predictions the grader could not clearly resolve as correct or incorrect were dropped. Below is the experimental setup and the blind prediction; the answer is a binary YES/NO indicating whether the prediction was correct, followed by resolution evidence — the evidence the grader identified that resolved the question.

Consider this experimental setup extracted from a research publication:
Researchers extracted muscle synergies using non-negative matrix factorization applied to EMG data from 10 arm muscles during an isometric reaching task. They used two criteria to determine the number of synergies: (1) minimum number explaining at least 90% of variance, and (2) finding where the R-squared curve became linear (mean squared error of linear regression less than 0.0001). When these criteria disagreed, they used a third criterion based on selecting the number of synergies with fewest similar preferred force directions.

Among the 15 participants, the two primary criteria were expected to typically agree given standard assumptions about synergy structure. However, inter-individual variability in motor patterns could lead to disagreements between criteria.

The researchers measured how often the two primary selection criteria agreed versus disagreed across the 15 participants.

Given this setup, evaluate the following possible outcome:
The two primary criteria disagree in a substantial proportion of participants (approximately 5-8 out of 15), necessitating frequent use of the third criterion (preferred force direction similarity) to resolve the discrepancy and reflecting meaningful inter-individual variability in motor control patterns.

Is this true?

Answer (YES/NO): YES